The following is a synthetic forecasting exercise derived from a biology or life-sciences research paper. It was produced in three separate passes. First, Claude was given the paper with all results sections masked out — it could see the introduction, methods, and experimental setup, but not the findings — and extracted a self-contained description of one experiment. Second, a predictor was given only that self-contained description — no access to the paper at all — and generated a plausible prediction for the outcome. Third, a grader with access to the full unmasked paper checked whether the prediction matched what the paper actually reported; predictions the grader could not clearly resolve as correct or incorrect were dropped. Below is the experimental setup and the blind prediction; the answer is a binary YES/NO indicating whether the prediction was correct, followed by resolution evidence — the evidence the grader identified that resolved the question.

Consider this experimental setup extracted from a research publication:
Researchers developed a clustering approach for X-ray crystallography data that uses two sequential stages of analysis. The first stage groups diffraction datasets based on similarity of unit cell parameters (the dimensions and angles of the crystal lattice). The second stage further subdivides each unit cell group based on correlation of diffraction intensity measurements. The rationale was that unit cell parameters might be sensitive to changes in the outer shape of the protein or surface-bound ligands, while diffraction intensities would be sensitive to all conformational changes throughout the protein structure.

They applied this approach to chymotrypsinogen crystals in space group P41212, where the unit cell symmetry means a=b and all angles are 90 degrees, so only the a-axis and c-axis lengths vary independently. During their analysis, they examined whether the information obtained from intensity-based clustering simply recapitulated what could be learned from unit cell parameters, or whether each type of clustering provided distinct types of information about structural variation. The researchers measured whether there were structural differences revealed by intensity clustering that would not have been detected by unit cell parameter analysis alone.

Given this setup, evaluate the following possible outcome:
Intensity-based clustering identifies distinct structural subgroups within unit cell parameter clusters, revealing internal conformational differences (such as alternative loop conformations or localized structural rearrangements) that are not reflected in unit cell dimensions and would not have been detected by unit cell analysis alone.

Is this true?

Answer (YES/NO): NO